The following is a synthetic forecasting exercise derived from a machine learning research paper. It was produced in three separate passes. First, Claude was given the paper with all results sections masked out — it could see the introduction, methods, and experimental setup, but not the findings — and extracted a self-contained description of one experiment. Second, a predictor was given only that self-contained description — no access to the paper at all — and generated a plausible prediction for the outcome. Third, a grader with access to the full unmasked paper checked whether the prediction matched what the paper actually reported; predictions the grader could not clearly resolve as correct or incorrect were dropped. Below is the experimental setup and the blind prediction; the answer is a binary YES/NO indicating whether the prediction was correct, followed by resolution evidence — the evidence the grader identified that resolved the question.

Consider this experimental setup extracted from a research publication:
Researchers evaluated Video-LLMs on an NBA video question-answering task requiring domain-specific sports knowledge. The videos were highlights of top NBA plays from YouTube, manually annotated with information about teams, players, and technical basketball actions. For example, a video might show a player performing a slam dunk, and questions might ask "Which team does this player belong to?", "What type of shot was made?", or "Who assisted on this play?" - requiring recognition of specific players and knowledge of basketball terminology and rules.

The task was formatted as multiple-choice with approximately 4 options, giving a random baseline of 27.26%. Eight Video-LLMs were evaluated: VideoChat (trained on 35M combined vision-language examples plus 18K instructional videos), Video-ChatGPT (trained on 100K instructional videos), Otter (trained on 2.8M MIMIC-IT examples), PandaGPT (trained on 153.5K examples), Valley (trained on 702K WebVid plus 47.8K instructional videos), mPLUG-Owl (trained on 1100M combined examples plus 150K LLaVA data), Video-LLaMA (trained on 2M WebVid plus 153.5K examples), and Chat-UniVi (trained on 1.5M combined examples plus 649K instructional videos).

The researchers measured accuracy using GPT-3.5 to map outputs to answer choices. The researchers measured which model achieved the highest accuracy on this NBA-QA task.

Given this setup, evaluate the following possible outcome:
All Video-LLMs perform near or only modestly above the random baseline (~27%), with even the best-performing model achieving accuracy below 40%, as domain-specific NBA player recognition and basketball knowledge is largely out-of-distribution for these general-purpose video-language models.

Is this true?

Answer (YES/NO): YES